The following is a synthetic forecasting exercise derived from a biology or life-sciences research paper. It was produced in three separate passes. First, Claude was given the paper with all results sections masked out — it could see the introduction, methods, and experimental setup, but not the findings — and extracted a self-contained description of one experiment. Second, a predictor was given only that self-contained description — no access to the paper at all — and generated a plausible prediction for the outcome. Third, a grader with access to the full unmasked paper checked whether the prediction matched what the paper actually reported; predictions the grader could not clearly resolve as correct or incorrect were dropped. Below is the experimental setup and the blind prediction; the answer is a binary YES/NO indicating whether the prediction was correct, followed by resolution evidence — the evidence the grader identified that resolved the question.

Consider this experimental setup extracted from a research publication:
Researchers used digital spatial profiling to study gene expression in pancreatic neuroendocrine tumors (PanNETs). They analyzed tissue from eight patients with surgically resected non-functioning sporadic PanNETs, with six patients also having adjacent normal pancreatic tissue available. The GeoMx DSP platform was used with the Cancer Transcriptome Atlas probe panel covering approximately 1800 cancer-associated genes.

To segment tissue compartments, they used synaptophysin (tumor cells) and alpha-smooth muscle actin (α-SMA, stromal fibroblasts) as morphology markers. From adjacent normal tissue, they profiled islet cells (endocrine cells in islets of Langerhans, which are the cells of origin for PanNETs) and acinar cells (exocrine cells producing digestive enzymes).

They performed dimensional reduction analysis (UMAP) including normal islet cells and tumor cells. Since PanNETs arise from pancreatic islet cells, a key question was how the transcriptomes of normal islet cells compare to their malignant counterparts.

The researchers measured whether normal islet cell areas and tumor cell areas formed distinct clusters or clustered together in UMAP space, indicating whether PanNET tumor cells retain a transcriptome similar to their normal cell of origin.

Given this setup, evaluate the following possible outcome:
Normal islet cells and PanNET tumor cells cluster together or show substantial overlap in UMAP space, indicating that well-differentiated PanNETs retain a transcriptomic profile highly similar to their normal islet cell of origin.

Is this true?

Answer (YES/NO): NO